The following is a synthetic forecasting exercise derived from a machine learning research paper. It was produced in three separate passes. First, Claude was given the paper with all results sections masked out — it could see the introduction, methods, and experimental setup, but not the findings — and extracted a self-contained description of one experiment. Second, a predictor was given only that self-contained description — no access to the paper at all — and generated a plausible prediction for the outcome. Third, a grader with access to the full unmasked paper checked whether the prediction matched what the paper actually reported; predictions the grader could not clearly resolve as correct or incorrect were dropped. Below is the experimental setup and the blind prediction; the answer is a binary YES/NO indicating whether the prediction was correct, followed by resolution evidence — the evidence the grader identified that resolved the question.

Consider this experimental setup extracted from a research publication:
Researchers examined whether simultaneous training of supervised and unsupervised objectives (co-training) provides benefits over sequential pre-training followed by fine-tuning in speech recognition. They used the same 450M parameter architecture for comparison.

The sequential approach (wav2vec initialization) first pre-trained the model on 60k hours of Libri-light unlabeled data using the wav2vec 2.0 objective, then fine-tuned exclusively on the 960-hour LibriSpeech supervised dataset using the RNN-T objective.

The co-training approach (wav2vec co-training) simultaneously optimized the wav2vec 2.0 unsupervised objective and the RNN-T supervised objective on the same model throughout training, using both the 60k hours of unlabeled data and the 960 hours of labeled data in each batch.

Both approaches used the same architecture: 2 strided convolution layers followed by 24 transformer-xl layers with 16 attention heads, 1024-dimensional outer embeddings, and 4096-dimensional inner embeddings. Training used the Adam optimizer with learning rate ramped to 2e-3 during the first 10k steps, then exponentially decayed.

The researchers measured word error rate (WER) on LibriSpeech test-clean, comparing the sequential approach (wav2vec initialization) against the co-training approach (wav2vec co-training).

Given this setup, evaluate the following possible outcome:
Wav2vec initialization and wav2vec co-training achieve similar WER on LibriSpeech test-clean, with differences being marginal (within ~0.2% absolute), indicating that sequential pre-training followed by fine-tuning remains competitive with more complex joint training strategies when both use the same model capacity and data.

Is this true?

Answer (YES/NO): YES